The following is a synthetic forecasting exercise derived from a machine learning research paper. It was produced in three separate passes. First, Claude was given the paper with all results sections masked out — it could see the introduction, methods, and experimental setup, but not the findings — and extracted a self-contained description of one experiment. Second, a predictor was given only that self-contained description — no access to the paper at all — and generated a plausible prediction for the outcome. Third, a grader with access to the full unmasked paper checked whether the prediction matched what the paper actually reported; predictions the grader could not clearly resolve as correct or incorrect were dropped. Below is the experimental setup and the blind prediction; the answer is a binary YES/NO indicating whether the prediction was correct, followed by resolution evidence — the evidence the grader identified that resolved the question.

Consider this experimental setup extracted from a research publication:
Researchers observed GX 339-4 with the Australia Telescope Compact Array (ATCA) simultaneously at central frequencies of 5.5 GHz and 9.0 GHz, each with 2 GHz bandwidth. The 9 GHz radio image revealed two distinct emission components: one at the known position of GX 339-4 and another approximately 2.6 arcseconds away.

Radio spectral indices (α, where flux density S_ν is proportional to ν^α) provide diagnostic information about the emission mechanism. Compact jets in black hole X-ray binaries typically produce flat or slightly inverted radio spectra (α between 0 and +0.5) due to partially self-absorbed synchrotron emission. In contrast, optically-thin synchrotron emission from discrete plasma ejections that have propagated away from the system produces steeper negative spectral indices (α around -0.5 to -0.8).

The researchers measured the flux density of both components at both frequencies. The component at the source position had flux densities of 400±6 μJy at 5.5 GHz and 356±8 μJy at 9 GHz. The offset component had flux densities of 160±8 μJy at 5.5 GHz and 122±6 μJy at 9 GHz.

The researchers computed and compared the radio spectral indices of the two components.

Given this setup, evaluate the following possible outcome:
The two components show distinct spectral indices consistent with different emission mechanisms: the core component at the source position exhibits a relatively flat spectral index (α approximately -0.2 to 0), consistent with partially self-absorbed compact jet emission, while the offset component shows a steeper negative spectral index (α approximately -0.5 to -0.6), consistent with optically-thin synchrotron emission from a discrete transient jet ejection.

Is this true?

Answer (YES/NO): YES